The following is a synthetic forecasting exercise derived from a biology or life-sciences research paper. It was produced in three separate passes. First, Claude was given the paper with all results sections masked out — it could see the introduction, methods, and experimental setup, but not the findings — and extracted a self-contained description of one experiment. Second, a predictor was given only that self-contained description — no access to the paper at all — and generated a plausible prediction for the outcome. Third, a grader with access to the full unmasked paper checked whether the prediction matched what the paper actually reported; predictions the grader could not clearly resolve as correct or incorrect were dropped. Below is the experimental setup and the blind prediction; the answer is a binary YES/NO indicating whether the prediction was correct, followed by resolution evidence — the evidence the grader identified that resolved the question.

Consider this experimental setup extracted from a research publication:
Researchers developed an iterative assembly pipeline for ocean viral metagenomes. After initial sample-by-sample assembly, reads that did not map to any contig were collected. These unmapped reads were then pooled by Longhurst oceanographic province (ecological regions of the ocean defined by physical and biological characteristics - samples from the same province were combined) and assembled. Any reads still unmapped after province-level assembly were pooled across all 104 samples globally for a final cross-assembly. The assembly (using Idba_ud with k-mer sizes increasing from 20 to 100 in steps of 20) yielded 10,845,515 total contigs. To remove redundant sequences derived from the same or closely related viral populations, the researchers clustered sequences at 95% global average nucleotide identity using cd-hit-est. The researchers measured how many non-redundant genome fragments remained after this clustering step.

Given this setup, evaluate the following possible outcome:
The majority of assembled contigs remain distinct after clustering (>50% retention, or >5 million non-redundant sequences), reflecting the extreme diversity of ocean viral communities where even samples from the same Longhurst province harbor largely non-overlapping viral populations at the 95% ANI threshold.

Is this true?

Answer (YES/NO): YES